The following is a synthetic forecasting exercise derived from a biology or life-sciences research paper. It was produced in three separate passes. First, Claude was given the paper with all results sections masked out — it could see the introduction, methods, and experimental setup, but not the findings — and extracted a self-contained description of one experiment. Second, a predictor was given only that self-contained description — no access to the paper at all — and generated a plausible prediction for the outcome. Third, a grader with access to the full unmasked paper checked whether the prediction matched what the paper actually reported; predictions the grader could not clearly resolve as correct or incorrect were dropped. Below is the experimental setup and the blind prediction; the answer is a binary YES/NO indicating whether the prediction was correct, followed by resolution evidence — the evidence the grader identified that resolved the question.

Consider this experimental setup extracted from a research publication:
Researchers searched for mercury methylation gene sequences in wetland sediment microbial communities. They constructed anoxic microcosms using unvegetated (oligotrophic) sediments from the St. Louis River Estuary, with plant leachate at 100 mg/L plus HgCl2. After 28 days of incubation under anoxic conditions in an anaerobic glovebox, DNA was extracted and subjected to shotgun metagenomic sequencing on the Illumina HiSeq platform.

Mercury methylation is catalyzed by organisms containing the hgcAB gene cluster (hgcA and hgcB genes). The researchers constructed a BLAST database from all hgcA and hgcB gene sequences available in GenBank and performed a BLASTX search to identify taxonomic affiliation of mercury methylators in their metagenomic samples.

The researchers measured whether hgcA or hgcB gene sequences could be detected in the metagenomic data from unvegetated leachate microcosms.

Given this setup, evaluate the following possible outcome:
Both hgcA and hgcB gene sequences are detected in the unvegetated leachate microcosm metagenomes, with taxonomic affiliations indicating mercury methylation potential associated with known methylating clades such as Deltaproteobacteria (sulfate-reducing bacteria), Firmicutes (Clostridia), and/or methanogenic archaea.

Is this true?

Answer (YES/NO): NO